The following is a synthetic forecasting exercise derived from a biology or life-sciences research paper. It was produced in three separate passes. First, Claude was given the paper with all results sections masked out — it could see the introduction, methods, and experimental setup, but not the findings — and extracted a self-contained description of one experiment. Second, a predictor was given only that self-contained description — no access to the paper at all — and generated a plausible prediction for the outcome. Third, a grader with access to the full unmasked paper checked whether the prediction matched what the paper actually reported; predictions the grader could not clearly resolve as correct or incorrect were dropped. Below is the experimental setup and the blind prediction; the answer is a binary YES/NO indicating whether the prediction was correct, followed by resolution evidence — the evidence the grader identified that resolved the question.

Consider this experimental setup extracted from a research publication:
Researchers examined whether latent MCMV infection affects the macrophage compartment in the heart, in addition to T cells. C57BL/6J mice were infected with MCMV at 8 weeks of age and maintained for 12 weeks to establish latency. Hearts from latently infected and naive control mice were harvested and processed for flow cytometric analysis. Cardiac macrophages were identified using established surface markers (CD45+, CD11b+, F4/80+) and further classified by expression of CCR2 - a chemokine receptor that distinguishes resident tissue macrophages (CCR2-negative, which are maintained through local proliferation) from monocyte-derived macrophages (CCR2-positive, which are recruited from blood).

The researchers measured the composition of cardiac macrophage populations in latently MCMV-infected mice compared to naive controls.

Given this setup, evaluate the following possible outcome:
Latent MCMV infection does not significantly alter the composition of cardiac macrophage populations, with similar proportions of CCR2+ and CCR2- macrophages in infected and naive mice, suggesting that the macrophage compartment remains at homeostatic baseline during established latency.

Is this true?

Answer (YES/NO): NO